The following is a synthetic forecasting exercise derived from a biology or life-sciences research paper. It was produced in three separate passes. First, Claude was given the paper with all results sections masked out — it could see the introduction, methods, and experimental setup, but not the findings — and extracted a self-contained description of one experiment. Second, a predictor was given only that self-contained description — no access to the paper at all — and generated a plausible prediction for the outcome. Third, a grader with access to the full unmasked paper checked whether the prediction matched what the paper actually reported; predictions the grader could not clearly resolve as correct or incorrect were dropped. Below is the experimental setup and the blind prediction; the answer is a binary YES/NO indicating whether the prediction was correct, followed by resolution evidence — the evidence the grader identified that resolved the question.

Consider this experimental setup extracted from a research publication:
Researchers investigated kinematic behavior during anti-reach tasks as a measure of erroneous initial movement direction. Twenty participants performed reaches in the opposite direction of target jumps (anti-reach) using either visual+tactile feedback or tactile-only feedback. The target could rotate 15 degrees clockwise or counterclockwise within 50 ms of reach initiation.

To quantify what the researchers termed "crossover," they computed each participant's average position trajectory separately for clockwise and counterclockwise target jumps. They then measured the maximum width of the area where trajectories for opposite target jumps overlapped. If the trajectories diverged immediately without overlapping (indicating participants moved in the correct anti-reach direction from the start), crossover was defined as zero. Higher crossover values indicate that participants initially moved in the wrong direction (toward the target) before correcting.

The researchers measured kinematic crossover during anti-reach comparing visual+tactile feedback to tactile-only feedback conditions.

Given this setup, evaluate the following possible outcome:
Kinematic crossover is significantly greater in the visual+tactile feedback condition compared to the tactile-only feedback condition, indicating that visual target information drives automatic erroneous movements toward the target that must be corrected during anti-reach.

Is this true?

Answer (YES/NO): YES